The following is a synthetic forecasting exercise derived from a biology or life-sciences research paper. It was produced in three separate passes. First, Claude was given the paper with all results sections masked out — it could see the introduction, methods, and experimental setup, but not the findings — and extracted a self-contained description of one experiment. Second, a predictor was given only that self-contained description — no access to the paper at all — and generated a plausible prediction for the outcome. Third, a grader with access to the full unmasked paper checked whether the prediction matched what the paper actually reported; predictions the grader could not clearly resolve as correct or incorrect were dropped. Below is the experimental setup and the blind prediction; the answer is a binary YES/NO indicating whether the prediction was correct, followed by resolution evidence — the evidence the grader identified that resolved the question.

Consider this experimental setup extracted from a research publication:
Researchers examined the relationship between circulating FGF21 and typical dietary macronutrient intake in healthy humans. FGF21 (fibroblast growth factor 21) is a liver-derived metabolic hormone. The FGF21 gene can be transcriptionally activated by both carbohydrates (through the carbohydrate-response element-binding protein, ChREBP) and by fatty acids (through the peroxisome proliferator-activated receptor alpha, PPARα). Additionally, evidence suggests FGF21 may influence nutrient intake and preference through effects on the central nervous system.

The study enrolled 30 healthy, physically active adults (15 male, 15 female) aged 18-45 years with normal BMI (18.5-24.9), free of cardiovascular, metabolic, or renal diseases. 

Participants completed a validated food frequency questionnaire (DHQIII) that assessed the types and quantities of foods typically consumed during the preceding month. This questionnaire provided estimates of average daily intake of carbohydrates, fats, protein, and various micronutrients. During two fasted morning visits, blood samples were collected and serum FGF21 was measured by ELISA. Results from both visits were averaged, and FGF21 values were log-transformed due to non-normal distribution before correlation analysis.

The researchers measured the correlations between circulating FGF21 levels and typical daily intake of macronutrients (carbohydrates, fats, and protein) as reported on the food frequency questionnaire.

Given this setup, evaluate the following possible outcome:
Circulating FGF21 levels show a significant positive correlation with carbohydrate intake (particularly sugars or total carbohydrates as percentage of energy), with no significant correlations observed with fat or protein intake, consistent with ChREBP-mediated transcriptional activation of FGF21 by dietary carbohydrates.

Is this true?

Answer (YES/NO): NO